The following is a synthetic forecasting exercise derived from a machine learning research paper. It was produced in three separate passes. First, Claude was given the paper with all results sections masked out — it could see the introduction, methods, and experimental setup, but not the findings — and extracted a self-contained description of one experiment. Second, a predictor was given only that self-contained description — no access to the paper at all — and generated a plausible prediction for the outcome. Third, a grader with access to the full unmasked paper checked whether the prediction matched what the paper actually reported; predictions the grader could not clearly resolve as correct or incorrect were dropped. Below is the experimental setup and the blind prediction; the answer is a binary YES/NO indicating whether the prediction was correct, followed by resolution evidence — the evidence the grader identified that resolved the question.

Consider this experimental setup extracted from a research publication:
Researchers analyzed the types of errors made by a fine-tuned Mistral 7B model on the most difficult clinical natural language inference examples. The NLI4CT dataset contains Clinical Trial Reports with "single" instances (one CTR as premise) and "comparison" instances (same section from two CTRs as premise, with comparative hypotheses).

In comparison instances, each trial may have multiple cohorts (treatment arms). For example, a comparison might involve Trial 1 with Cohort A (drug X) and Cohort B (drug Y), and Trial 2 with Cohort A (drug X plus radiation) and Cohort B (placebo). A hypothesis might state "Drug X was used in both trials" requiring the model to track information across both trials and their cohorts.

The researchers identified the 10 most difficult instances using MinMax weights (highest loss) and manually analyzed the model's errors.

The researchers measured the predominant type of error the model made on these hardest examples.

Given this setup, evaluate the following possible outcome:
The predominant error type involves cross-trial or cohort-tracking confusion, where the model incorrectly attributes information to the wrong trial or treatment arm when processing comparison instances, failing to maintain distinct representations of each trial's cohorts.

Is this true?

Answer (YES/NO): YES